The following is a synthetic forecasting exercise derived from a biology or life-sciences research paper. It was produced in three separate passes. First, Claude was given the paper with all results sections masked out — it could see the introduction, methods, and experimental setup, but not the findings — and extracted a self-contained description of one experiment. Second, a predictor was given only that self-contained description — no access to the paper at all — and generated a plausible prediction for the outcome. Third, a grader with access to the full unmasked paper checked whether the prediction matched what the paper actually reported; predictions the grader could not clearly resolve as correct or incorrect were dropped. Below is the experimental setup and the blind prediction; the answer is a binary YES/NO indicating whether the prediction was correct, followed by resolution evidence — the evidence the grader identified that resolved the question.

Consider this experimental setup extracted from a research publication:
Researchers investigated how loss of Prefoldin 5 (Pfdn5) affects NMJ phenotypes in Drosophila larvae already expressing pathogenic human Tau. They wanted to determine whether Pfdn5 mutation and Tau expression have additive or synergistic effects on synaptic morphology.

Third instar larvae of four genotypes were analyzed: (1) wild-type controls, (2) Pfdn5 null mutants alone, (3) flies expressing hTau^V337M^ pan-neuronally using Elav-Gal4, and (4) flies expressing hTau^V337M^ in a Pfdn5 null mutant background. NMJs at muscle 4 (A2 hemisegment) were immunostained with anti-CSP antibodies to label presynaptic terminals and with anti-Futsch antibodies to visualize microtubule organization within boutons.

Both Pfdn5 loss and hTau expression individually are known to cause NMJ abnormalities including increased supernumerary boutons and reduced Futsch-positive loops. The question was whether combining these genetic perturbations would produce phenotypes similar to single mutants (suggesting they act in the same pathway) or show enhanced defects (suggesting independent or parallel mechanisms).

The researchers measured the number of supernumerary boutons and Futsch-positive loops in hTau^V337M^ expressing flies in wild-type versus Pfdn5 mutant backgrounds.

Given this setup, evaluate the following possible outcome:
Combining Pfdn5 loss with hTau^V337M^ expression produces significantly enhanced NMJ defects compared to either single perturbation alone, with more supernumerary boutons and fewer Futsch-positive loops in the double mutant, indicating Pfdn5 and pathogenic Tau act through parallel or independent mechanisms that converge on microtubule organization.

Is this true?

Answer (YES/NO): NO